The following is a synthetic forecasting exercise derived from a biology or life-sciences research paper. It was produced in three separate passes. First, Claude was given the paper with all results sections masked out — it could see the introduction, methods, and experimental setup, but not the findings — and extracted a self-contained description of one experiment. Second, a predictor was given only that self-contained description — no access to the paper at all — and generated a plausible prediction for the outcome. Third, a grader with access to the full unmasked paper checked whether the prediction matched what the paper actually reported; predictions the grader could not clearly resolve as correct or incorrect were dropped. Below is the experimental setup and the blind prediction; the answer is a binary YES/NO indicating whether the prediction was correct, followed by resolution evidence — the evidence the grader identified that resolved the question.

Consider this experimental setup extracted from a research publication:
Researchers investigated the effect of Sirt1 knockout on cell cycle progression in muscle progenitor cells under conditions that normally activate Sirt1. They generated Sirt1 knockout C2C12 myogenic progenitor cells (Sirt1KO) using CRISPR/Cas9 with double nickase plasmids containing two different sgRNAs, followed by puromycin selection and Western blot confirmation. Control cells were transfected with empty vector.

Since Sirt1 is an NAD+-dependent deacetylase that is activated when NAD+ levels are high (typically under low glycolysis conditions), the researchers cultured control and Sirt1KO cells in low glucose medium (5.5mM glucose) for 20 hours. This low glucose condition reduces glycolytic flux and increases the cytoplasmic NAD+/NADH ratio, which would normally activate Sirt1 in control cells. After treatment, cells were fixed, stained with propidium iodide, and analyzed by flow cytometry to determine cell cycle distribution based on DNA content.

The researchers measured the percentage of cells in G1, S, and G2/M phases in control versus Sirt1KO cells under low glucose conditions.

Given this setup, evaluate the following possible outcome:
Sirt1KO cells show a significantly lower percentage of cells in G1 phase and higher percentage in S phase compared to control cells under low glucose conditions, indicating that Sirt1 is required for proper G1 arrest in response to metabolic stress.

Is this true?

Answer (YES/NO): NO